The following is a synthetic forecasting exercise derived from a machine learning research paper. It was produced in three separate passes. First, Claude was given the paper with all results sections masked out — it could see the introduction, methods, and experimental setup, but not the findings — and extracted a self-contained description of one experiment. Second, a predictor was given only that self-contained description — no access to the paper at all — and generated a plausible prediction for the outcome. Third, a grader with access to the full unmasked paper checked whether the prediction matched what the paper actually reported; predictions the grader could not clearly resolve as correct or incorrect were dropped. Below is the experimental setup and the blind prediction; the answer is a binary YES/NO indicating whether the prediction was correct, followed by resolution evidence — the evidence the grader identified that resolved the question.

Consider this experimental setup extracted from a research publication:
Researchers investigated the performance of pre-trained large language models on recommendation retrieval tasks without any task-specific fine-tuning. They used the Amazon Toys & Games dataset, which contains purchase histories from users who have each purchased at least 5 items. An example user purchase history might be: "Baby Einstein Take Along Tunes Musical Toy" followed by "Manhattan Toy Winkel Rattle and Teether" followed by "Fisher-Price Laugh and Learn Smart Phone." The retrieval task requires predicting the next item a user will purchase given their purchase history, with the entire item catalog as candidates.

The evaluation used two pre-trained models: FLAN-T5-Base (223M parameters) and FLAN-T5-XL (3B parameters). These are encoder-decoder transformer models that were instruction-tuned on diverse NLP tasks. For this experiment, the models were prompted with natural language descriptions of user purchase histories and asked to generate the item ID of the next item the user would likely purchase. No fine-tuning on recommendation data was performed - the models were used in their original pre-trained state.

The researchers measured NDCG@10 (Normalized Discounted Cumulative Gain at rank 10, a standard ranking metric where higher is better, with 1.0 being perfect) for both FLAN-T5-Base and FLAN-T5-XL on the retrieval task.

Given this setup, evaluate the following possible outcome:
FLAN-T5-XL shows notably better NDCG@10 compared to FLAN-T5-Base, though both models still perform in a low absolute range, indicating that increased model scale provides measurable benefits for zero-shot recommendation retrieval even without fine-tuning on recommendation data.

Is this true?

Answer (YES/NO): NO